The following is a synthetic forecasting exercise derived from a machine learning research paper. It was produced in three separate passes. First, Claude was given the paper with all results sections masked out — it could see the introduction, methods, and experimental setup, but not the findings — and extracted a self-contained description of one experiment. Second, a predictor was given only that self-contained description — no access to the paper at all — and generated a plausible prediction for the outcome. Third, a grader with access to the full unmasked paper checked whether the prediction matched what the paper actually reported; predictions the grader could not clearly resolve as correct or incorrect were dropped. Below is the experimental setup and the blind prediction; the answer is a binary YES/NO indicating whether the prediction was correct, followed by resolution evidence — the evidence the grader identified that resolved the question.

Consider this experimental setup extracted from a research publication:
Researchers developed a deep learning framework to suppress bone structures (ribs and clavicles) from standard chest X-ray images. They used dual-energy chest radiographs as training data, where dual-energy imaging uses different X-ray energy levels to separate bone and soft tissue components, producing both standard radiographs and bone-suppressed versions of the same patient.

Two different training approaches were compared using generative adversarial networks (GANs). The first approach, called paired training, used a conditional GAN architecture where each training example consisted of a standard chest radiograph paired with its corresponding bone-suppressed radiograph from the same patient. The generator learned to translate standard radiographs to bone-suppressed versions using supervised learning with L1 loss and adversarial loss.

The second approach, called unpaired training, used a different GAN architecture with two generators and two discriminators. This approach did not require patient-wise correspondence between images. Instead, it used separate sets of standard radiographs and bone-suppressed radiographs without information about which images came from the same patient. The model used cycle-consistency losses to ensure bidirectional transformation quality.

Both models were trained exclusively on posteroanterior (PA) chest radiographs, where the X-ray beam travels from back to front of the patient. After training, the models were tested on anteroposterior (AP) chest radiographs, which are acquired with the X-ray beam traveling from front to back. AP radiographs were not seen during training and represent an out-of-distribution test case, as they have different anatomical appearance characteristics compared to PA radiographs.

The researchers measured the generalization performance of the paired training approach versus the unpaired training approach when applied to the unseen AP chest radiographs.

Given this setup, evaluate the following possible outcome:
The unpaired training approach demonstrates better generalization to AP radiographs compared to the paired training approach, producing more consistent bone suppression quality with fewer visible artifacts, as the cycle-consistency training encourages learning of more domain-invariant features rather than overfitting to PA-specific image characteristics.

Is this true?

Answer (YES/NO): YES